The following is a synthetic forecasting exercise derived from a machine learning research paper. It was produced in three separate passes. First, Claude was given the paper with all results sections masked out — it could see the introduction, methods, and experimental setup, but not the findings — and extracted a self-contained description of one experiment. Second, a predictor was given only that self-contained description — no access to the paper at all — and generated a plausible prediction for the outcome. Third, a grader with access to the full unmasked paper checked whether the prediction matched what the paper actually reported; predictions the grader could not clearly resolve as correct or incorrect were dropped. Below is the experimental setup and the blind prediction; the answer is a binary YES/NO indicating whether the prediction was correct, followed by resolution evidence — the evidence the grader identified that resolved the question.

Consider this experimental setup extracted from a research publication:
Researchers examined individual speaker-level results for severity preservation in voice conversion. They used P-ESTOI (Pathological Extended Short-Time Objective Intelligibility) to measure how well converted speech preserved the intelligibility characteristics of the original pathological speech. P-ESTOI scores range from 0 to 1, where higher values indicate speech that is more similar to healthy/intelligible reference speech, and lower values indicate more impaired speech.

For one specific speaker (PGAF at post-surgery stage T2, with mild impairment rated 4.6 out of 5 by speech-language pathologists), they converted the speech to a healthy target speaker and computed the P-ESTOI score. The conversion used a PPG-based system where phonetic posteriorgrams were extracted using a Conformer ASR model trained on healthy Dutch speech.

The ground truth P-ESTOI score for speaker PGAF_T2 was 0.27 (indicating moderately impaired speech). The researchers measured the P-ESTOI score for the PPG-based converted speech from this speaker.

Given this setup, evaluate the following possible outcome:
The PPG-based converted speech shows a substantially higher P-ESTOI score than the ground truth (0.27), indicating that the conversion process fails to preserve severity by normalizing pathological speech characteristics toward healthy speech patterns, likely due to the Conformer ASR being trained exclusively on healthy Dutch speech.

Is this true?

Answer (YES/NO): YES